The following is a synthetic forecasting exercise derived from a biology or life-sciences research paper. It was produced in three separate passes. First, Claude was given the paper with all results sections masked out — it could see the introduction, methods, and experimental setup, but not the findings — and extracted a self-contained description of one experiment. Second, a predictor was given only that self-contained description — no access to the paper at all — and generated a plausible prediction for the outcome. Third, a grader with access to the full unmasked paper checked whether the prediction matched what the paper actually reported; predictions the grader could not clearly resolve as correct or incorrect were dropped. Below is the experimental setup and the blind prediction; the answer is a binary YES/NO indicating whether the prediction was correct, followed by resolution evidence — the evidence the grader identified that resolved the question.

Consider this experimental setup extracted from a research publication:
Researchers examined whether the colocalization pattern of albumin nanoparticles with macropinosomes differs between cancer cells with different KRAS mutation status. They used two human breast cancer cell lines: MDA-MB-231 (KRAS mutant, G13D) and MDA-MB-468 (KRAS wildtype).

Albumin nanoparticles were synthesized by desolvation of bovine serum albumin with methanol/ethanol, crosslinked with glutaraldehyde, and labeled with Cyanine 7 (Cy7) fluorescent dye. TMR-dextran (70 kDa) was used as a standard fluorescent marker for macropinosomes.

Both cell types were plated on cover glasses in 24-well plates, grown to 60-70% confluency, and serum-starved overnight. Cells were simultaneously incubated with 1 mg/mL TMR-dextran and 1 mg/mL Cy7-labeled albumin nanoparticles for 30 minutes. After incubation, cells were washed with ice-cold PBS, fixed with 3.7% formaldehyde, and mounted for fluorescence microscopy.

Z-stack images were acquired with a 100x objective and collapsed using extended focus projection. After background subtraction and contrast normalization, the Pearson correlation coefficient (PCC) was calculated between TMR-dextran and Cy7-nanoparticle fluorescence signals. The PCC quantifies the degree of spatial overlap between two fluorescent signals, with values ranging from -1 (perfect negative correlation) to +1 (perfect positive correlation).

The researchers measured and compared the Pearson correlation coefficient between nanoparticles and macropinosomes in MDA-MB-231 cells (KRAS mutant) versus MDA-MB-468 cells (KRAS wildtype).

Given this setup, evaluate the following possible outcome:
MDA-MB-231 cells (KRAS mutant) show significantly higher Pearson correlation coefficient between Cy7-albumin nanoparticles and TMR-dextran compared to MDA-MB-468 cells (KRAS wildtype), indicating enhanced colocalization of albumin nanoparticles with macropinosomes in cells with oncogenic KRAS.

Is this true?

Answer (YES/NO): YES